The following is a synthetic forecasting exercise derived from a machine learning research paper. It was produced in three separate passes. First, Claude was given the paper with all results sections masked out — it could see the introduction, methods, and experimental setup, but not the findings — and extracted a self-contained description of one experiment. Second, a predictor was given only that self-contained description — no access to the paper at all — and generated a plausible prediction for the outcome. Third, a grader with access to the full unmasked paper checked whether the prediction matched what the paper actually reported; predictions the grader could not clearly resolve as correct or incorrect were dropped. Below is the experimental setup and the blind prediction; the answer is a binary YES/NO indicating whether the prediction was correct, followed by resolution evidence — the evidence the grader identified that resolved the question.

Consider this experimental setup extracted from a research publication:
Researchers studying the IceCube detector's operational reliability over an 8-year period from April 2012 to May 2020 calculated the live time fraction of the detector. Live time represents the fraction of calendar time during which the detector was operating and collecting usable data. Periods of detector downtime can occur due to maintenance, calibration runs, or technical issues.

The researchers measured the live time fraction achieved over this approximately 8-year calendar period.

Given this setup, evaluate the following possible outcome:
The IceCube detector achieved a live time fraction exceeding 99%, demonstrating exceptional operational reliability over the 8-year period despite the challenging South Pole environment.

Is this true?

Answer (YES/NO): NO